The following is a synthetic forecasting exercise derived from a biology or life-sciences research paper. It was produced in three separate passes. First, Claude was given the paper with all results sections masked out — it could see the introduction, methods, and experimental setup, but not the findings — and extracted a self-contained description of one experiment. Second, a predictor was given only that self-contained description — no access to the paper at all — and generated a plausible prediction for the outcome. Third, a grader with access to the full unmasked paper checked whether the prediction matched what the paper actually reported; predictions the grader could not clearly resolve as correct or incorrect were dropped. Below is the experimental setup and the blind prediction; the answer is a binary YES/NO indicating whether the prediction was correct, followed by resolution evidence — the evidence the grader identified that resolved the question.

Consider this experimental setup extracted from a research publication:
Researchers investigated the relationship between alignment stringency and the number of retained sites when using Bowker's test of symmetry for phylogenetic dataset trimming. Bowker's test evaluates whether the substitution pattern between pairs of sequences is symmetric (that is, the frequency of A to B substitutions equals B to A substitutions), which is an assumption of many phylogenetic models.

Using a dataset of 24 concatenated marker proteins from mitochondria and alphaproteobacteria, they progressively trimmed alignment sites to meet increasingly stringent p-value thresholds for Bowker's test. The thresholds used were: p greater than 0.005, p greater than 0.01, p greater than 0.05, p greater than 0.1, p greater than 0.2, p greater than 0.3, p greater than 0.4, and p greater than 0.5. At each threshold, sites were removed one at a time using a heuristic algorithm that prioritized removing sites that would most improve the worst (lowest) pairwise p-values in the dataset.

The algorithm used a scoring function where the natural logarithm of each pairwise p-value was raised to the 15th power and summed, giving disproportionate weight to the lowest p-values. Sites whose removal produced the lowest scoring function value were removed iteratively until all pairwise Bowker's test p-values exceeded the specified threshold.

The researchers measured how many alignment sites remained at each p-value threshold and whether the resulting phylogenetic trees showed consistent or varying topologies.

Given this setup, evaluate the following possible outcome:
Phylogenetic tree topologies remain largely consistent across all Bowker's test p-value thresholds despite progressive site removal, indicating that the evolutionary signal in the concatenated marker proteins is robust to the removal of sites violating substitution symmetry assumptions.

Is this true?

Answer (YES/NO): NO